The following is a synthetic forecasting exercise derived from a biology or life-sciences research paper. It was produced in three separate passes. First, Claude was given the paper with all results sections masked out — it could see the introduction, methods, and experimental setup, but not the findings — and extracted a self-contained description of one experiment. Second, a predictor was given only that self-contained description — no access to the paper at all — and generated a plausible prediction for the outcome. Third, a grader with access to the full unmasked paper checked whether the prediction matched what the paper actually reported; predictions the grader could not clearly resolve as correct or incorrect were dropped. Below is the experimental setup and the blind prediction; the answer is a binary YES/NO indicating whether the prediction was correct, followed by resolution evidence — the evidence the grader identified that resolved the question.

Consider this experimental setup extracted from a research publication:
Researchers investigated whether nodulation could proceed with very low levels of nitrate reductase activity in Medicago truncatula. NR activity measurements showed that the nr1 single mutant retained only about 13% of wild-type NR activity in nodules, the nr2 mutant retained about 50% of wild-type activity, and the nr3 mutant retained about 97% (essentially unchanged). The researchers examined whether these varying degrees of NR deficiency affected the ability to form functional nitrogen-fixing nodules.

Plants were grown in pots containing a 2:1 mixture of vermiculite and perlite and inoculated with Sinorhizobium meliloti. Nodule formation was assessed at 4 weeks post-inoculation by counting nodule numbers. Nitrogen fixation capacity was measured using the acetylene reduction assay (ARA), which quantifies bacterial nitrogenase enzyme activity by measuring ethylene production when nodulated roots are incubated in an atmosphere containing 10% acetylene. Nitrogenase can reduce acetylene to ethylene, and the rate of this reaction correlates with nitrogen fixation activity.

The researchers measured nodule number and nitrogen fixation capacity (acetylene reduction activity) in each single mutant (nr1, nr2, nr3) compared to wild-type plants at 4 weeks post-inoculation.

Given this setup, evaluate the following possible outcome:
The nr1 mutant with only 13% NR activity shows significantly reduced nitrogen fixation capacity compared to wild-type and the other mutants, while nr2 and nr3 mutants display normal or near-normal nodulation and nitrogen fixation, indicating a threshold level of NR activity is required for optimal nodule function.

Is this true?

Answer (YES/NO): NO